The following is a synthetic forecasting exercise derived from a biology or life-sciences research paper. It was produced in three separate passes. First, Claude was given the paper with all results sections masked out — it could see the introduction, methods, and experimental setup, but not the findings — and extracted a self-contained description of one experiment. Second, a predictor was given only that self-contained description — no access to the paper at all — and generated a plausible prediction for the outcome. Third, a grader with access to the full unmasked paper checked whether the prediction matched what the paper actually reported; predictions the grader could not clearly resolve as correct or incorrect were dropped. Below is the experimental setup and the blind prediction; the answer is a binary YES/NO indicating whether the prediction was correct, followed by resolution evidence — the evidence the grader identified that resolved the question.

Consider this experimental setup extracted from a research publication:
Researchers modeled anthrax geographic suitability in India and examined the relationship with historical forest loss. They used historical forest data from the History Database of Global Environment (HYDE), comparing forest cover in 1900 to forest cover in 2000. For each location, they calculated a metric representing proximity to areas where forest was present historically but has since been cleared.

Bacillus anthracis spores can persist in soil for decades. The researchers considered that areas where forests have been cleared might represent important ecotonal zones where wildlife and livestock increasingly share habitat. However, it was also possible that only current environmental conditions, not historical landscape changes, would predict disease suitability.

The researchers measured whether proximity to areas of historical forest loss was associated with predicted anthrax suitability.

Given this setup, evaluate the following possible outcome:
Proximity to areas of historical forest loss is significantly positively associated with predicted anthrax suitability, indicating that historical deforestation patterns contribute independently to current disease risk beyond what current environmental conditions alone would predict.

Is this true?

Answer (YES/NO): NO